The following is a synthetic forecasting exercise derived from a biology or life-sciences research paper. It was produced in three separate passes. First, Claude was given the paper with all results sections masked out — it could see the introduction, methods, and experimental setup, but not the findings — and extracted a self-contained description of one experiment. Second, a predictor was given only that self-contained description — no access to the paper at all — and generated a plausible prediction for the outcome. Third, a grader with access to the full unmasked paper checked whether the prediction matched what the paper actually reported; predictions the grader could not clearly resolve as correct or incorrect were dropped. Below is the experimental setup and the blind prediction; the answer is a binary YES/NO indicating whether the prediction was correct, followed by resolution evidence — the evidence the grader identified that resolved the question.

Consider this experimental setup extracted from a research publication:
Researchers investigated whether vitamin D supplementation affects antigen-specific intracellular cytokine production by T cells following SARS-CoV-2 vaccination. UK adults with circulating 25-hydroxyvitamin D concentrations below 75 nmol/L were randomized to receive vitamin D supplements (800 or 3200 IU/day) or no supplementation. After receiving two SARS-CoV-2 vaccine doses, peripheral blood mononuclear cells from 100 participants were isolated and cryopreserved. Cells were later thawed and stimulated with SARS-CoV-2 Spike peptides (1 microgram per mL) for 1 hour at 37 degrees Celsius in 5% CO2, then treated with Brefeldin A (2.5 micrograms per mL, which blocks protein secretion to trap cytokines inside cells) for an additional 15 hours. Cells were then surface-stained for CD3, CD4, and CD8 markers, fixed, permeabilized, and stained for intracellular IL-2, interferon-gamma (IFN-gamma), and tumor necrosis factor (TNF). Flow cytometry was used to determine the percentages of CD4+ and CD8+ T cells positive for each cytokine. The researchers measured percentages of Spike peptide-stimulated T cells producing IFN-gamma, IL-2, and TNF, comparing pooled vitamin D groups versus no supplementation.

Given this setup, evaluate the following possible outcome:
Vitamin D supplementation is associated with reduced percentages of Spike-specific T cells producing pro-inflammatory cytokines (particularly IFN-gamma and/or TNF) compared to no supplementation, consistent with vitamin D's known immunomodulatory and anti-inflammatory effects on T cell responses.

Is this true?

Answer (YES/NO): NO